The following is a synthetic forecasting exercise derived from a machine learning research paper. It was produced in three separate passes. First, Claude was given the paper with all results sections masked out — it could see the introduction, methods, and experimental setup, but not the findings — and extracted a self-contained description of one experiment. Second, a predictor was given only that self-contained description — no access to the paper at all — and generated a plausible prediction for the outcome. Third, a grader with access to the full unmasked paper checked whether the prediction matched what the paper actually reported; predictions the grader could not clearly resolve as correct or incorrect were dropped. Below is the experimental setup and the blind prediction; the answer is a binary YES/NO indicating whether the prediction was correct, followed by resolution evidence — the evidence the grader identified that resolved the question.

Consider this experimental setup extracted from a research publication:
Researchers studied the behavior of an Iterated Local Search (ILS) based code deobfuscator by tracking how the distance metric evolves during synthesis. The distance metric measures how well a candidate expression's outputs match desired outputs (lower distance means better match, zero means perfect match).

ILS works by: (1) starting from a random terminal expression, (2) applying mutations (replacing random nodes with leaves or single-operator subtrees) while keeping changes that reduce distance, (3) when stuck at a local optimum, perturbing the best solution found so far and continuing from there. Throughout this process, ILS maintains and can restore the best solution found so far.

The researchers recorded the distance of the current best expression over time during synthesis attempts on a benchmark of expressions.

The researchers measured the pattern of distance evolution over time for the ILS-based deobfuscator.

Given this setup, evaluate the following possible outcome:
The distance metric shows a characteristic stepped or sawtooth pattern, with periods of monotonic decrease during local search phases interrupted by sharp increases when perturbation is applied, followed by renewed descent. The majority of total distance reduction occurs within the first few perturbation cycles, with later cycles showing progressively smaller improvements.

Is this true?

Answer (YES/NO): NO